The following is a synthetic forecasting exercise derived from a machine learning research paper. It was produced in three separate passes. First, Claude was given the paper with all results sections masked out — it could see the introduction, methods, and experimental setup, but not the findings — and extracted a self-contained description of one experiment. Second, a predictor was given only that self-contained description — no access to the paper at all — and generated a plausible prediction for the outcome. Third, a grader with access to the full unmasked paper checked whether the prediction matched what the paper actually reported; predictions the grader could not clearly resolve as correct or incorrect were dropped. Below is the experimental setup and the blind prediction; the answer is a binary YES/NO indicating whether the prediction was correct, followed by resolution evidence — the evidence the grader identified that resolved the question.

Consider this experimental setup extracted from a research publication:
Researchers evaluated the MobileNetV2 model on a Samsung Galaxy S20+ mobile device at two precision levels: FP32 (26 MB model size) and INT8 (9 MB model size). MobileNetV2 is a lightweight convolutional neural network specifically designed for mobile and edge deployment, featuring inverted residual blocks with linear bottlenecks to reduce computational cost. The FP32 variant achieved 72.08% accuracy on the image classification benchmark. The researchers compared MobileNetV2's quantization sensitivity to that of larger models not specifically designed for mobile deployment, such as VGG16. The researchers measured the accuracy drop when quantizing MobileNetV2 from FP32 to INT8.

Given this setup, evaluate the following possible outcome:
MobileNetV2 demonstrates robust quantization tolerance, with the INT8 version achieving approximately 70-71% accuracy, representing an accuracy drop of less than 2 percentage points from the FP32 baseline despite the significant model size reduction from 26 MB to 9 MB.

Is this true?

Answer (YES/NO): NO